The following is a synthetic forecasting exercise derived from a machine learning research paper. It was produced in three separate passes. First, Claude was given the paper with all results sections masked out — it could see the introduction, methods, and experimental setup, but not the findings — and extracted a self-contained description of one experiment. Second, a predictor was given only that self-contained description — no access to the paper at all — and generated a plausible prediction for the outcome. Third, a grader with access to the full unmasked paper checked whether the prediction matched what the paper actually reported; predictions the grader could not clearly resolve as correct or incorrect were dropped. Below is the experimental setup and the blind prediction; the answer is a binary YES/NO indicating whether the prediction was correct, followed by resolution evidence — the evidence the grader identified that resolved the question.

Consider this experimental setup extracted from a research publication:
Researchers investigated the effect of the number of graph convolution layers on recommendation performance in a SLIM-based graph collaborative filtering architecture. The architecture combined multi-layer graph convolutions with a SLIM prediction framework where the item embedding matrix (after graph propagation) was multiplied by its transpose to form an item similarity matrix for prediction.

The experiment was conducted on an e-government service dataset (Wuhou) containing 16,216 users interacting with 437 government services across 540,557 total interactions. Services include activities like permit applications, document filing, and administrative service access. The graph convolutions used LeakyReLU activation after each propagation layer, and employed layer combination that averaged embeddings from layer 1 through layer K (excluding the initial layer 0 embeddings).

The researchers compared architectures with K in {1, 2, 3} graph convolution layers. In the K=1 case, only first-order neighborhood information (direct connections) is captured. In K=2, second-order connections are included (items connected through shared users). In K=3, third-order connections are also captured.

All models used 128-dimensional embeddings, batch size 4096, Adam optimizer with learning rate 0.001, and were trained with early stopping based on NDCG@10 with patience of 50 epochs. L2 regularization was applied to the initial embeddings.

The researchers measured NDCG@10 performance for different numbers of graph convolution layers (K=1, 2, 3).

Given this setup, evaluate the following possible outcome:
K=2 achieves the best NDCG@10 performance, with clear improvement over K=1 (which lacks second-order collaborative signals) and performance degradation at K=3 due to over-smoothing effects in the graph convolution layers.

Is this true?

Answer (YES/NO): YES